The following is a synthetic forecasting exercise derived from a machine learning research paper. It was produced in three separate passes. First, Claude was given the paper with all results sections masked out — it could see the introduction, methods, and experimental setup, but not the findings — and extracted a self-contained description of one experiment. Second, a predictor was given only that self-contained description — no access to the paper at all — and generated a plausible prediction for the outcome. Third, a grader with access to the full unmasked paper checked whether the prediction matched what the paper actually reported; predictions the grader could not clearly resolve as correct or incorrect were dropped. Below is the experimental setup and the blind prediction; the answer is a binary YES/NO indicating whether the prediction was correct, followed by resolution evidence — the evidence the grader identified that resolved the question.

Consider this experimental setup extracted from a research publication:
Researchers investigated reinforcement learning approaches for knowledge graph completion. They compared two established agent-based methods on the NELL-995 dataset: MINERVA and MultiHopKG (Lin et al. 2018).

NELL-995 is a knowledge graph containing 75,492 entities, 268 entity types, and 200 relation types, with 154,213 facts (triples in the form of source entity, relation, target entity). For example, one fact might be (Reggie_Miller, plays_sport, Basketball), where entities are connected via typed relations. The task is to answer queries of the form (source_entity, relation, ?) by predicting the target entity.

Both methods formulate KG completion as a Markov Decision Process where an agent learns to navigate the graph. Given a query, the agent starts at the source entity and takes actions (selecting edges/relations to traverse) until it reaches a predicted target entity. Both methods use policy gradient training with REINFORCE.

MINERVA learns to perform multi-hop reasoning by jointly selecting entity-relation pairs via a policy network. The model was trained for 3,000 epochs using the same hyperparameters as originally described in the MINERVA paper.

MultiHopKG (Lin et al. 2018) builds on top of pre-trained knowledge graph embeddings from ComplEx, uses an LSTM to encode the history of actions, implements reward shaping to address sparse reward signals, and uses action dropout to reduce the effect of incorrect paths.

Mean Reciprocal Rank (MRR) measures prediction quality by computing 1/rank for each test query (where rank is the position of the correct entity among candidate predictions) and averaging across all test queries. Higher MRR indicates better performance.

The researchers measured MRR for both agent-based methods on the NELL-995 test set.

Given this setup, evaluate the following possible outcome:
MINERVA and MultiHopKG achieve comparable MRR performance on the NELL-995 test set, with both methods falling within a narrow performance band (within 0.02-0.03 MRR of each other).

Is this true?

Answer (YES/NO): NO